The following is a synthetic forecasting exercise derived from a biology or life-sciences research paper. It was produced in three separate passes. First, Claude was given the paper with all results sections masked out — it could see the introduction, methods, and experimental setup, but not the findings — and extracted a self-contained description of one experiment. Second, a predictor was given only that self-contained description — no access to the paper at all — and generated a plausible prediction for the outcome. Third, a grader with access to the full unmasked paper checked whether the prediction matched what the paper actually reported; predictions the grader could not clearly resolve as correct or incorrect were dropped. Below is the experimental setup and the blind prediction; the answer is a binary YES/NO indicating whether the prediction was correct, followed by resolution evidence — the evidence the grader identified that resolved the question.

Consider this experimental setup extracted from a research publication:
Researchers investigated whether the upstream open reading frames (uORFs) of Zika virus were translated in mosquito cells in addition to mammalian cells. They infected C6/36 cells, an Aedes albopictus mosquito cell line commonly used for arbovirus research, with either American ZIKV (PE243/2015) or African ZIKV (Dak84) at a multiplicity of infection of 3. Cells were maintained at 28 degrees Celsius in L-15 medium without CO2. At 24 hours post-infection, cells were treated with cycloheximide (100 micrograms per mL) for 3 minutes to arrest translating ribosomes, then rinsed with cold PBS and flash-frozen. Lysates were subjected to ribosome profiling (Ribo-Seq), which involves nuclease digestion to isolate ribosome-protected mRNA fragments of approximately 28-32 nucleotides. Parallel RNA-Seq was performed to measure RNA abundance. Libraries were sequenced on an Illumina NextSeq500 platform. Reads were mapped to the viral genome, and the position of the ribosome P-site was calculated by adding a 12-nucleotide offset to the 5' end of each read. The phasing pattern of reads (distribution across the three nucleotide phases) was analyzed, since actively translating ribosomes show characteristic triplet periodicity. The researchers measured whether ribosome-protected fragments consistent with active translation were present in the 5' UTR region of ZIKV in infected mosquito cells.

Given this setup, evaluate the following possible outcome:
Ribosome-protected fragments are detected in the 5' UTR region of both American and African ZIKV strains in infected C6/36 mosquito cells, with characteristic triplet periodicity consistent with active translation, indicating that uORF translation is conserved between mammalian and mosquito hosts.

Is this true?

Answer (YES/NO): NO